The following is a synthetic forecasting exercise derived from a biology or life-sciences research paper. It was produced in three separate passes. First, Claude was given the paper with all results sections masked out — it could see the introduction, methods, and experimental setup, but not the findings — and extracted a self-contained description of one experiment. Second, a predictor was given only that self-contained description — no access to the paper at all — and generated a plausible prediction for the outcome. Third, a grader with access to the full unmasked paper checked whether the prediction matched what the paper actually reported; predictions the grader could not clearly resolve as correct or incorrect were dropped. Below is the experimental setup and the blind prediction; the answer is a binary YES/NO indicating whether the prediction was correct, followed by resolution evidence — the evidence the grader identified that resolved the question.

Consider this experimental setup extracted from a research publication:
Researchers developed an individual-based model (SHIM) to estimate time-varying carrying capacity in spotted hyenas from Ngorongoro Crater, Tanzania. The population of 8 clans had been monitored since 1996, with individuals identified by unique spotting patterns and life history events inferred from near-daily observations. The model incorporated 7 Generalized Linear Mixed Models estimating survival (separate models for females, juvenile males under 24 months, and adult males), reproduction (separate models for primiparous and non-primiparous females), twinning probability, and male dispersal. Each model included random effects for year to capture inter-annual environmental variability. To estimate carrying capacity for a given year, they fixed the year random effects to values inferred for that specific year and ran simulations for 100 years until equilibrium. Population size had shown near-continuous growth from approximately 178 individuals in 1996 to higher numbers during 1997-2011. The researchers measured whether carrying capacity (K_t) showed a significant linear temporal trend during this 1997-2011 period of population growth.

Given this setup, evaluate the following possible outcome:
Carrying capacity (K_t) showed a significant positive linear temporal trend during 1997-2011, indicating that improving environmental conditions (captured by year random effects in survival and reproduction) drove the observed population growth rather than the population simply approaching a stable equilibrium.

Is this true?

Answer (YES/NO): NO